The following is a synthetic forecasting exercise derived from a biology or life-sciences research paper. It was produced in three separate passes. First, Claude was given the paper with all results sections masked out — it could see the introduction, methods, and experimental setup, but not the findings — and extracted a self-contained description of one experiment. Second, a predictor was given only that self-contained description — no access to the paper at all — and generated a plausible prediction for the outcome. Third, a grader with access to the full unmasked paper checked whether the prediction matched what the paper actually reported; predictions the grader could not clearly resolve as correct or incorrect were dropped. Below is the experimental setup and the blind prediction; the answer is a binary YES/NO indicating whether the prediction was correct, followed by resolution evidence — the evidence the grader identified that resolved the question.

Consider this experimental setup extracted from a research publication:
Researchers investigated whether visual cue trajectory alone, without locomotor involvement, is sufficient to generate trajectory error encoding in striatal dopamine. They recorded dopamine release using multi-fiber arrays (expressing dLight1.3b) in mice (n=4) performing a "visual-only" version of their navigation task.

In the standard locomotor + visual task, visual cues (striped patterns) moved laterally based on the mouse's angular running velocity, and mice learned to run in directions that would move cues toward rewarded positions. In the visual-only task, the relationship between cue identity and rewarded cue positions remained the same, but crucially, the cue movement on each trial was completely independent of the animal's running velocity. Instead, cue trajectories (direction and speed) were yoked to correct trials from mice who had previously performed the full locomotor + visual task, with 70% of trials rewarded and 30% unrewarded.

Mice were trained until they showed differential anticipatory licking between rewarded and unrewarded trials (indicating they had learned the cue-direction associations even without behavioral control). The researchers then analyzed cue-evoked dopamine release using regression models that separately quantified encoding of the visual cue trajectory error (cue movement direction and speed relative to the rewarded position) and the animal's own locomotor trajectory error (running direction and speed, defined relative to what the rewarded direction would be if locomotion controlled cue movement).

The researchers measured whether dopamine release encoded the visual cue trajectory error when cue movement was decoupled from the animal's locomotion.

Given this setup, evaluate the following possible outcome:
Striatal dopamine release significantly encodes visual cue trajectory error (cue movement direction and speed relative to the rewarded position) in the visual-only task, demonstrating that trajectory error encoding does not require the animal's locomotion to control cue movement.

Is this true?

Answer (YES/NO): YES